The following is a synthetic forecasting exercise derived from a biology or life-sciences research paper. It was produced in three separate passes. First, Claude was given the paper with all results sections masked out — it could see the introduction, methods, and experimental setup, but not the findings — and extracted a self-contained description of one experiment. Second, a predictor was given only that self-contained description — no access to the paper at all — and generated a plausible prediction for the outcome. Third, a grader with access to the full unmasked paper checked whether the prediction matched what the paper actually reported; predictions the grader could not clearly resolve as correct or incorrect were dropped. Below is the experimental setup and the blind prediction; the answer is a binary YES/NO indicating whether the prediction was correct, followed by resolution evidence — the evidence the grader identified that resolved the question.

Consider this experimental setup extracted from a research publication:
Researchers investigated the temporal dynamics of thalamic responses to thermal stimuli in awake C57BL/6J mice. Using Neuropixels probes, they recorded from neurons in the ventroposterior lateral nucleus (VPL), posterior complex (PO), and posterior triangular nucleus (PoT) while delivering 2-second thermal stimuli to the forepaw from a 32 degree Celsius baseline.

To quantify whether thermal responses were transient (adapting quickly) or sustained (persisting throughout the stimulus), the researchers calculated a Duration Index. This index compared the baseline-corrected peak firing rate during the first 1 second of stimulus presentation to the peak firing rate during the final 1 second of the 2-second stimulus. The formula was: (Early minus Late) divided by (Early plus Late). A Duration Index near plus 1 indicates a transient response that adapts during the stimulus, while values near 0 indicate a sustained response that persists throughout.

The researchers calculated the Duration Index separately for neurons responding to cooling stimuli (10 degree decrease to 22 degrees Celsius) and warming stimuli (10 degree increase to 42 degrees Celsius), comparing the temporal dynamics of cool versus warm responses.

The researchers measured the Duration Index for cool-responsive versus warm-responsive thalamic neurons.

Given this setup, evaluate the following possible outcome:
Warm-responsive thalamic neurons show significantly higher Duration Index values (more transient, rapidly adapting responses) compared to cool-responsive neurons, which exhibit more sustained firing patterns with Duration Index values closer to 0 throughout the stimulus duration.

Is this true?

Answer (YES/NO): NO